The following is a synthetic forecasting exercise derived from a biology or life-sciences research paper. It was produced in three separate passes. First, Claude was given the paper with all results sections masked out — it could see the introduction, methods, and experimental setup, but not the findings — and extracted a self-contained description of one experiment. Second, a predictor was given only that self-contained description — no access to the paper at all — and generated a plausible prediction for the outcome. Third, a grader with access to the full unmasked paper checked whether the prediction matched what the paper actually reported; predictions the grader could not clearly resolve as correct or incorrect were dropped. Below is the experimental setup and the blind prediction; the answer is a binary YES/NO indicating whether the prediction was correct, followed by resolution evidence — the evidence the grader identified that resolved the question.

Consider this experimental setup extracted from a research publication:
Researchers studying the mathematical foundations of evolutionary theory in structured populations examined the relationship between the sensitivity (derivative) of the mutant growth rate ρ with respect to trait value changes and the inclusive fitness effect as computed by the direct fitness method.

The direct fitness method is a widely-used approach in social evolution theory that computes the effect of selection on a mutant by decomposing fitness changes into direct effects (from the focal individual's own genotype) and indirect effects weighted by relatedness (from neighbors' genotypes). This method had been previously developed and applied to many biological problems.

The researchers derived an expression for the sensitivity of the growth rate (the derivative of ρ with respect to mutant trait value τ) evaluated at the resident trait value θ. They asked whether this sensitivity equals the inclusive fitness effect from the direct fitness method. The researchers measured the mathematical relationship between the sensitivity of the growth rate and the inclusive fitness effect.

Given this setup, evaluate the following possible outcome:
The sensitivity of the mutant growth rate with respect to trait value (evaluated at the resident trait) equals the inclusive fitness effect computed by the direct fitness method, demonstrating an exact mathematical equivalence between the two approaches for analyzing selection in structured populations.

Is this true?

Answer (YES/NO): YES